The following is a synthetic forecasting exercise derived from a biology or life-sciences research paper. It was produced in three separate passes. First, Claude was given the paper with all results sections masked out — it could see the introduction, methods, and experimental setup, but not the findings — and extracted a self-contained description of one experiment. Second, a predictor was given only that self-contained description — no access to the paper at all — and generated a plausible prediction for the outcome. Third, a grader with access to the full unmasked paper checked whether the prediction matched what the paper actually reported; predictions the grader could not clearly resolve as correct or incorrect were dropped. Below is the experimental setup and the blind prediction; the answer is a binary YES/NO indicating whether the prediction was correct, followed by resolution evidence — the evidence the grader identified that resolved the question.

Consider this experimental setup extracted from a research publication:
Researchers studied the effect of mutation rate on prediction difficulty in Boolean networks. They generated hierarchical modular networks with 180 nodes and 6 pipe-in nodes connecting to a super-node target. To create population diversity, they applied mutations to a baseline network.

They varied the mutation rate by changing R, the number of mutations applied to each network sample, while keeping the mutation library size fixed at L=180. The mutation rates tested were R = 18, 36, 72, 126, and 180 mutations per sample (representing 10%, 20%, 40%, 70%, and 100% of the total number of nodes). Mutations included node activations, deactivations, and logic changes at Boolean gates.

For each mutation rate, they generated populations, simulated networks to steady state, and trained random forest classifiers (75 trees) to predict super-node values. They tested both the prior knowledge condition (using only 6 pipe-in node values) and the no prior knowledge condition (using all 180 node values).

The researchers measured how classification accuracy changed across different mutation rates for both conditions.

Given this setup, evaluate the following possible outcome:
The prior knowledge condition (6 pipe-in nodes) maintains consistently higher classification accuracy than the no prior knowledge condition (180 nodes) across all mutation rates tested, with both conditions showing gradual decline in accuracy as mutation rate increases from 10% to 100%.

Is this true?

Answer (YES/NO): NO